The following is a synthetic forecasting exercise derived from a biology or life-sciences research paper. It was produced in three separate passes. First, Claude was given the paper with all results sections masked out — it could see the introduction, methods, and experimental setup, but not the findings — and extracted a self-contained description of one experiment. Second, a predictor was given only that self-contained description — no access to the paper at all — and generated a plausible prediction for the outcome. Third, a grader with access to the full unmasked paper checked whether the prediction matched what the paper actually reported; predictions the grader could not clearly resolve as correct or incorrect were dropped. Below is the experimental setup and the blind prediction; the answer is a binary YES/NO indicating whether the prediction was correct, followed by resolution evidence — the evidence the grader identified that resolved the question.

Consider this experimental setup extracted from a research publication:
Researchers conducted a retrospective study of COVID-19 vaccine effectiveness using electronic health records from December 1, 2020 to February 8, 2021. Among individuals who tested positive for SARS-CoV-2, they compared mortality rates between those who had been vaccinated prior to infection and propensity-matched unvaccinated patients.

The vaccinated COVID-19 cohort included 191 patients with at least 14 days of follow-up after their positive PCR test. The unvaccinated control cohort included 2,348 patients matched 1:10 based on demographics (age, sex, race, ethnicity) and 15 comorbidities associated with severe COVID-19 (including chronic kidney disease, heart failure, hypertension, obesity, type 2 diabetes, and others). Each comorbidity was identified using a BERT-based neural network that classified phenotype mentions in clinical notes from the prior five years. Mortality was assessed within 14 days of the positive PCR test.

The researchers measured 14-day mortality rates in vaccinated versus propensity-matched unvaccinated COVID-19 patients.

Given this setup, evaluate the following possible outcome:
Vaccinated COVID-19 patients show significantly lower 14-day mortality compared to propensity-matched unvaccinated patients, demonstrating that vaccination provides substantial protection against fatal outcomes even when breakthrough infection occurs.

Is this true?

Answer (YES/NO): NO